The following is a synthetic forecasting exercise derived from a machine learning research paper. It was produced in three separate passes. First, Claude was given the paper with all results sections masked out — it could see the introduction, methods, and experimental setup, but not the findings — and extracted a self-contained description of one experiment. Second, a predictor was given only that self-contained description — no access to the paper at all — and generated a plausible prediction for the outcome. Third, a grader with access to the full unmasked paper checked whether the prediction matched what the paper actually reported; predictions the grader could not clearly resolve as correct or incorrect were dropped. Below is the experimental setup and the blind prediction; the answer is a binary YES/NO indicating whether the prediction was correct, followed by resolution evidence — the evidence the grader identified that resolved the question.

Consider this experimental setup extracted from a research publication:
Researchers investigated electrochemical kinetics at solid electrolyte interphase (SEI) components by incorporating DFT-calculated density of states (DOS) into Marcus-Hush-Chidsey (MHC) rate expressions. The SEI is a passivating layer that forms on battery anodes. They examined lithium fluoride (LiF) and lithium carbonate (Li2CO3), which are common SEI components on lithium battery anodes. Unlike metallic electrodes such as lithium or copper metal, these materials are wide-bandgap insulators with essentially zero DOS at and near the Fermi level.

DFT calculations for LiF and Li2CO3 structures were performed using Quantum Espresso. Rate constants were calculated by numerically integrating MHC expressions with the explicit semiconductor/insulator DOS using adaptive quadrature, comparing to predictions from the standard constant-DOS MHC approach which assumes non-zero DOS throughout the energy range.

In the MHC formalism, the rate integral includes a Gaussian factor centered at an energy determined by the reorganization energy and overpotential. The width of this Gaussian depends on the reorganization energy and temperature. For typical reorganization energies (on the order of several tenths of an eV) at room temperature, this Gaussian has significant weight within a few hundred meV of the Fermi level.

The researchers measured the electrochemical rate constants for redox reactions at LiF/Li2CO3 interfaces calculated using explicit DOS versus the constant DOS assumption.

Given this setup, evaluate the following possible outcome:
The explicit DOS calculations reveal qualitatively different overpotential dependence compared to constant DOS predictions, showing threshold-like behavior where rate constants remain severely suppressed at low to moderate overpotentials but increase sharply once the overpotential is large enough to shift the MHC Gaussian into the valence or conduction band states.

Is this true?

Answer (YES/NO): YES